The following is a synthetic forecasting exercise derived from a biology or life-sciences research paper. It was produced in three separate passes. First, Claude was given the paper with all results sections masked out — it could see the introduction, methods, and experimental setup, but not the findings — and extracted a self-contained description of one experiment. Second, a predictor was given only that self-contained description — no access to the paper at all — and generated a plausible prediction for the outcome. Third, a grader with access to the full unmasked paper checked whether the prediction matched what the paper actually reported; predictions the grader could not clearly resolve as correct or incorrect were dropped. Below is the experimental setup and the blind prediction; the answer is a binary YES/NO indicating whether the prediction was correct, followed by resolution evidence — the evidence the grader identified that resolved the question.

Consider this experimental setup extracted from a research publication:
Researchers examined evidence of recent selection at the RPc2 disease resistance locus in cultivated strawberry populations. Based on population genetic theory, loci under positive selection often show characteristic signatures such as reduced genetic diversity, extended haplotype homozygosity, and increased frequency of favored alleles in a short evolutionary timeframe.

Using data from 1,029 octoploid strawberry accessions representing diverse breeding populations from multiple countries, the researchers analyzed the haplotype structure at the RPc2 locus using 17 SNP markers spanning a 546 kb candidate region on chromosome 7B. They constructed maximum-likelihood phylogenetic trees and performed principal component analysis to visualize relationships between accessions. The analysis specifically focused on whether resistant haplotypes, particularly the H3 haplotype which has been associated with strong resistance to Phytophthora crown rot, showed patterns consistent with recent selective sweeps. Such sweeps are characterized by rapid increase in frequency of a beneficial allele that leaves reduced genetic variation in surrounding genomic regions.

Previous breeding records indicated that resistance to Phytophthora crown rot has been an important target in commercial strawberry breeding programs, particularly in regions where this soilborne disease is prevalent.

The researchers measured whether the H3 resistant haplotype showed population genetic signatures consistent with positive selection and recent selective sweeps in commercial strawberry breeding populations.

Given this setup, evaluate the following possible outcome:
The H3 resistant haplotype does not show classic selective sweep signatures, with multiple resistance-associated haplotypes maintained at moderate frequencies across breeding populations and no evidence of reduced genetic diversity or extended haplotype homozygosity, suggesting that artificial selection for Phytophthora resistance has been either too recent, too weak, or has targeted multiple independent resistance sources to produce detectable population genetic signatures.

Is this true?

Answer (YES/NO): NO